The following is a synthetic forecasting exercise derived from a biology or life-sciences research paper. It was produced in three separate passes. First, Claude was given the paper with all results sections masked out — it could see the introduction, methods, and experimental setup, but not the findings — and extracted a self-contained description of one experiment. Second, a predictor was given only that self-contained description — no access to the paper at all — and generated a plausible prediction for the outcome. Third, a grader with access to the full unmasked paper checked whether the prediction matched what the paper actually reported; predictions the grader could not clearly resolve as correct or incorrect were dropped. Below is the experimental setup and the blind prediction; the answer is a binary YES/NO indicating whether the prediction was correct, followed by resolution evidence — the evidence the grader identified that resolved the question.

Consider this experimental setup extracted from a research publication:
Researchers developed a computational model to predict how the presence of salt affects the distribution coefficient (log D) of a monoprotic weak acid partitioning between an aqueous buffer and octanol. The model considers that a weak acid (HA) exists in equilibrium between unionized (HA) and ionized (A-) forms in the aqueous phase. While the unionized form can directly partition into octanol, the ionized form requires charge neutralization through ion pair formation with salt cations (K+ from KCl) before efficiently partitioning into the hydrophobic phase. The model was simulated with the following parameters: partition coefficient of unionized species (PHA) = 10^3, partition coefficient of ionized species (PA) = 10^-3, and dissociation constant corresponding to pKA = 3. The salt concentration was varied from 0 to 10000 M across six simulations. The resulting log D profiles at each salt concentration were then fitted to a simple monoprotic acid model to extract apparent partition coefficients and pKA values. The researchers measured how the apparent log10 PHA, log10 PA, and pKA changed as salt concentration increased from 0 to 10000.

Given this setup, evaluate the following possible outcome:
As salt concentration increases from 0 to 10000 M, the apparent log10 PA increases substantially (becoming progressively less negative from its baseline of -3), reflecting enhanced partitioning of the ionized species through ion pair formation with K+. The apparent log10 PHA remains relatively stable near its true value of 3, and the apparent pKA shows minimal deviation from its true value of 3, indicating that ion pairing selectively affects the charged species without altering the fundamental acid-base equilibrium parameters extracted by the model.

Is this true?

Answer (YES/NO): YES